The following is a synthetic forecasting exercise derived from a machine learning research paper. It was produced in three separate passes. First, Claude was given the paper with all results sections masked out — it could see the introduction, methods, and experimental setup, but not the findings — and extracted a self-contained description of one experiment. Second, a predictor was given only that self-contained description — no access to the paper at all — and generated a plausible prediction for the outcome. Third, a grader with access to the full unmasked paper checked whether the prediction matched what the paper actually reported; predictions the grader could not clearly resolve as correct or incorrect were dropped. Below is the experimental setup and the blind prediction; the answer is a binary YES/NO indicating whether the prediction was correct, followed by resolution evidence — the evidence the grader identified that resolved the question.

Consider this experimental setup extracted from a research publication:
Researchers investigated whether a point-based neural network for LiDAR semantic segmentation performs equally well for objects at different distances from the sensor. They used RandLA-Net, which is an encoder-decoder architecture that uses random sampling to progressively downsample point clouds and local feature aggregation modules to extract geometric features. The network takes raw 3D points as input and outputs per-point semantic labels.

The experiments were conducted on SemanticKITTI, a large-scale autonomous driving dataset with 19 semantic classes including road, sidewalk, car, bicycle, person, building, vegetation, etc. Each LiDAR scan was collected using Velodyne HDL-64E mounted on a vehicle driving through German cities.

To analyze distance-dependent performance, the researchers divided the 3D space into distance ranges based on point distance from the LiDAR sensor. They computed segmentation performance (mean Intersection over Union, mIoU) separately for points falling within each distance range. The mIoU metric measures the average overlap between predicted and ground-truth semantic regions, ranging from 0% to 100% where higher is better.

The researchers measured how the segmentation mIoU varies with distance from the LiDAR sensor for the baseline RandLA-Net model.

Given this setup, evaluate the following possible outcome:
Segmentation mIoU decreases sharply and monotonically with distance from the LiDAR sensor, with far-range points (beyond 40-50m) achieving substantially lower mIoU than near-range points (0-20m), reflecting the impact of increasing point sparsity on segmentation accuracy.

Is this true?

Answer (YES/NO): YES